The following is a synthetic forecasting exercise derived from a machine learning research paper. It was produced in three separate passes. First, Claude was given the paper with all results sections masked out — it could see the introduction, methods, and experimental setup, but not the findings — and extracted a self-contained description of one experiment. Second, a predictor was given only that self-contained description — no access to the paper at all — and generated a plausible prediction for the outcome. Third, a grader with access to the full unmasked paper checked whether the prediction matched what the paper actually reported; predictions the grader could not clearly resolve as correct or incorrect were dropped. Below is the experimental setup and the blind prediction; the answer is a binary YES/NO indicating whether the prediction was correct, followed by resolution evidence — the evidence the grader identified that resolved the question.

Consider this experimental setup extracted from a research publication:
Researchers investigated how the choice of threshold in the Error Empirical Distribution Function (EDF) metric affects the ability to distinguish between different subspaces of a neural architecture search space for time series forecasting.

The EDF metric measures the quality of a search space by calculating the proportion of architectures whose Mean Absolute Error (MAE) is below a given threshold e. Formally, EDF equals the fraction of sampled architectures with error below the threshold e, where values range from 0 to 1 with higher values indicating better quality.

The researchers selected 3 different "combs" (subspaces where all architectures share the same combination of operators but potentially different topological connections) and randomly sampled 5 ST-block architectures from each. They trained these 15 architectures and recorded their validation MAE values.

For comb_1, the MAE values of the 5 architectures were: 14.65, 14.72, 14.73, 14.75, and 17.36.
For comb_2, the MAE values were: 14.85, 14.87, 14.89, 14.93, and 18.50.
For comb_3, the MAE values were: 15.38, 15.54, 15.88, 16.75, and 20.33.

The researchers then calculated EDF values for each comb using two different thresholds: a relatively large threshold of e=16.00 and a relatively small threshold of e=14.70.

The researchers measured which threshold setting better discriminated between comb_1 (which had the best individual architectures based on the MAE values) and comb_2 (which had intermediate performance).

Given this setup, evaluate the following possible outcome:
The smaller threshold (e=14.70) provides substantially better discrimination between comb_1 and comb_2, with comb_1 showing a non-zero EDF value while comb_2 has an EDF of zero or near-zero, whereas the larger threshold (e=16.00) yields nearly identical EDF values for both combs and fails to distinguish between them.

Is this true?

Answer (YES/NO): YES